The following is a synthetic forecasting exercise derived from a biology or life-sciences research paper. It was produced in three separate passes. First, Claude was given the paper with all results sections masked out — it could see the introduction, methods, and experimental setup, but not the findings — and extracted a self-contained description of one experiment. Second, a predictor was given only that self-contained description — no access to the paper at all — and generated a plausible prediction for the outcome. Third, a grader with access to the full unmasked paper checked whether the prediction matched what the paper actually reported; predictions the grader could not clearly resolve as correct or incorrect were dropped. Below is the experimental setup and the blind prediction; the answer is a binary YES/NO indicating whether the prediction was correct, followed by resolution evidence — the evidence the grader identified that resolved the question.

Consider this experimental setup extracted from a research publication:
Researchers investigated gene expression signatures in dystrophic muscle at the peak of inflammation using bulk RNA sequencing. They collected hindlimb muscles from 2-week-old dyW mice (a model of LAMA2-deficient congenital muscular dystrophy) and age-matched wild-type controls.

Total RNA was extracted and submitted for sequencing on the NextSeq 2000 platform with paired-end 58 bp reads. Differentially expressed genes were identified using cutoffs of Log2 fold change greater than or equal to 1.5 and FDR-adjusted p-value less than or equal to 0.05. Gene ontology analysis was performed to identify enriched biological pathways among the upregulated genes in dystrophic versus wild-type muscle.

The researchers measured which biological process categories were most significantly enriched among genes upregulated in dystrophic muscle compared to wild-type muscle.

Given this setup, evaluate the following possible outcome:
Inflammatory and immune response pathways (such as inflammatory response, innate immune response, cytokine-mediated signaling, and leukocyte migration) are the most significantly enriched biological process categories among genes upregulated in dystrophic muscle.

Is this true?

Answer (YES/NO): YES